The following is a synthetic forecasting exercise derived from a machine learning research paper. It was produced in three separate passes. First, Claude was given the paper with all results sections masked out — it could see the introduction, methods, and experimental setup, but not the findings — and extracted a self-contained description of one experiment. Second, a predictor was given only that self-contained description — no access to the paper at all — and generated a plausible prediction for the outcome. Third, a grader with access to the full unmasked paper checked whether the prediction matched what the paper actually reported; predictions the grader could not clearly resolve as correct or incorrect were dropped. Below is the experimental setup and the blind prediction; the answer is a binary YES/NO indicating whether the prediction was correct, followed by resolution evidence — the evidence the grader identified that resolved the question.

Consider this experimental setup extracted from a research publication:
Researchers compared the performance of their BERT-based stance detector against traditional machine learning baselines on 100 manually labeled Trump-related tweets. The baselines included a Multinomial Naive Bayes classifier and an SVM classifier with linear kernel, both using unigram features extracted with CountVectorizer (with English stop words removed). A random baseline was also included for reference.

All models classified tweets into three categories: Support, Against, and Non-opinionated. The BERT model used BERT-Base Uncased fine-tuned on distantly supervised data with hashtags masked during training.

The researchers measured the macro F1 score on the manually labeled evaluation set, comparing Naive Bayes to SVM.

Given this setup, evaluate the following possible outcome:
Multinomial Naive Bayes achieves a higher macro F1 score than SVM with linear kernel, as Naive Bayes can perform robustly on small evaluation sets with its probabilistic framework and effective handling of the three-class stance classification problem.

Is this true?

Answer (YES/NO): YES